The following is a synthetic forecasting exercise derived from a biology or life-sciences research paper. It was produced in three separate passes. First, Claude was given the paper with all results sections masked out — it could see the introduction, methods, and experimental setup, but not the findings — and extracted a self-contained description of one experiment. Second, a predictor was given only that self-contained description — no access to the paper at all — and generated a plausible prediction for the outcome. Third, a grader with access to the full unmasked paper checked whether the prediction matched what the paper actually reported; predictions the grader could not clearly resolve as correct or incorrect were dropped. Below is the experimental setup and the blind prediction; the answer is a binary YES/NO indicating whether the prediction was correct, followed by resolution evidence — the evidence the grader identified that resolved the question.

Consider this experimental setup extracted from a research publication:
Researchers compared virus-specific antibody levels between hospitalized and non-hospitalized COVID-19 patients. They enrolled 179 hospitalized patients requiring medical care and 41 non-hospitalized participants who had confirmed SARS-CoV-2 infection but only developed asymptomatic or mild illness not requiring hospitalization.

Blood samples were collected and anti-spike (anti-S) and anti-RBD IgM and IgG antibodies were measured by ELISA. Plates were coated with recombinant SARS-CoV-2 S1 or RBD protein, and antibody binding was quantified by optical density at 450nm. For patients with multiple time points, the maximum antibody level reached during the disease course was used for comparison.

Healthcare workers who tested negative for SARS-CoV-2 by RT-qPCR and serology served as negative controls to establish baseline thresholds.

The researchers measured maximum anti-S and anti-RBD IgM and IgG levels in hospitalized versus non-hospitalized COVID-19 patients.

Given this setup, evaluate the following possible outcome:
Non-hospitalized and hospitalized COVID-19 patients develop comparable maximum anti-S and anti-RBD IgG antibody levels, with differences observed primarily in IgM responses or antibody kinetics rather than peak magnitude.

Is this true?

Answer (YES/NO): NO